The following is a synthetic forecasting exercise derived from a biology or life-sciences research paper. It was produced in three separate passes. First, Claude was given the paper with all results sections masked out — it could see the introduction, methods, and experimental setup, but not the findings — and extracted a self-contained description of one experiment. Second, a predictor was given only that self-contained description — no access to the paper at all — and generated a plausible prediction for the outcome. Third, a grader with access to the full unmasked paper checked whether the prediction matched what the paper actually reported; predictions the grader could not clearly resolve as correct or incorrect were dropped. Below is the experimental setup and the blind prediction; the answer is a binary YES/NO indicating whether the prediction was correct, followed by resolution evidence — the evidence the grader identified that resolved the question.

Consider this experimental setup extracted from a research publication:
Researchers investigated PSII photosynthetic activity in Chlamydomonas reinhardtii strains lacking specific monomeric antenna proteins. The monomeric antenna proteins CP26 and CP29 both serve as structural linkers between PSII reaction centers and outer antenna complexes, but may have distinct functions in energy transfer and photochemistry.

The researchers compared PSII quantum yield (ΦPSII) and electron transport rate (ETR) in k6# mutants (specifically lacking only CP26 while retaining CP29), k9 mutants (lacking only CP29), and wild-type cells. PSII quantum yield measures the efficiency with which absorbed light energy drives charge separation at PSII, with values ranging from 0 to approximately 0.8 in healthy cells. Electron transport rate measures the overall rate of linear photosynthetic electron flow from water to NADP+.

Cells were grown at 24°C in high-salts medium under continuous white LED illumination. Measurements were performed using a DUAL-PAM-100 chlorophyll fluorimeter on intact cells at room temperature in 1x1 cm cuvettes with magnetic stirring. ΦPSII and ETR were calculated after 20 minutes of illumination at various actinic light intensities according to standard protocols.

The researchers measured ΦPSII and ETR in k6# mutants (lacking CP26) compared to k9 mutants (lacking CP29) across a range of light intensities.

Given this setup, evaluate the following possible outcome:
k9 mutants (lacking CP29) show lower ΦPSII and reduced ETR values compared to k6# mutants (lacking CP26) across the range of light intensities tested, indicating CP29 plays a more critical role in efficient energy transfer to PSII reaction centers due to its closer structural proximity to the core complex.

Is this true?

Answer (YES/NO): YES